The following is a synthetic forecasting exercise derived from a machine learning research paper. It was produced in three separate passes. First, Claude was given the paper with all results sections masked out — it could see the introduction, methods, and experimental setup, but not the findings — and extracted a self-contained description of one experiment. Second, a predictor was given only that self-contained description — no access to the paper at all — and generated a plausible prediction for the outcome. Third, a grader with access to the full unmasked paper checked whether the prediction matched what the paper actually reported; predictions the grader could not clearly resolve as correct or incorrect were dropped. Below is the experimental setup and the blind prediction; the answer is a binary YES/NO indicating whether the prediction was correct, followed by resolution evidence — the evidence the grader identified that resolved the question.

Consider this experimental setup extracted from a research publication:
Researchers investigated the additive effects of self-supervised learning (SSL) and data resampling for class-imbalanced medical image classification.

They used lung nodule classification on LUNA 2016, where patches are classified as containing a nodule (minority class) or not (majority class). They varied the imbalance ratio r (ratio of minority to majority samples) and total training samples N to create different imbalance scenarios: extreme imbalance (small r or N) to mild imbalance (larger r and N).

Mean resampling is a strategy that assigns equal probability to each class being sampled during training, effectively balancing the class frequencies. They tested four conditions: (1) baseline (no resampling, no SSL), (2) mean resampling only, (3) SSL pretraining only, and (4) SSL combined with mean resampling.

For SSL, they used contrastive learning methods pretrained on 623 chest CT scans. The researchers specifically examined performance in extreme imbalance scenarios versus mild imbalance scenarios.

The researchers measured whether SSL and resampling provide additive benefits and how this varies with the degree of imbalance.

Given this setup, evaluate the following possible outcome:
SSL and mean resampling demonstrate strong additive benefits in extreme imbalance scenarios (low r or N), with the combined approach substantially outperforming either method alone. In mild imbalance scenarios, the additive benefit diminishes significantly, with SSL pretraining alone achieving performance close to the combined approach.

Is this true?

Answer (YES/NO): NO